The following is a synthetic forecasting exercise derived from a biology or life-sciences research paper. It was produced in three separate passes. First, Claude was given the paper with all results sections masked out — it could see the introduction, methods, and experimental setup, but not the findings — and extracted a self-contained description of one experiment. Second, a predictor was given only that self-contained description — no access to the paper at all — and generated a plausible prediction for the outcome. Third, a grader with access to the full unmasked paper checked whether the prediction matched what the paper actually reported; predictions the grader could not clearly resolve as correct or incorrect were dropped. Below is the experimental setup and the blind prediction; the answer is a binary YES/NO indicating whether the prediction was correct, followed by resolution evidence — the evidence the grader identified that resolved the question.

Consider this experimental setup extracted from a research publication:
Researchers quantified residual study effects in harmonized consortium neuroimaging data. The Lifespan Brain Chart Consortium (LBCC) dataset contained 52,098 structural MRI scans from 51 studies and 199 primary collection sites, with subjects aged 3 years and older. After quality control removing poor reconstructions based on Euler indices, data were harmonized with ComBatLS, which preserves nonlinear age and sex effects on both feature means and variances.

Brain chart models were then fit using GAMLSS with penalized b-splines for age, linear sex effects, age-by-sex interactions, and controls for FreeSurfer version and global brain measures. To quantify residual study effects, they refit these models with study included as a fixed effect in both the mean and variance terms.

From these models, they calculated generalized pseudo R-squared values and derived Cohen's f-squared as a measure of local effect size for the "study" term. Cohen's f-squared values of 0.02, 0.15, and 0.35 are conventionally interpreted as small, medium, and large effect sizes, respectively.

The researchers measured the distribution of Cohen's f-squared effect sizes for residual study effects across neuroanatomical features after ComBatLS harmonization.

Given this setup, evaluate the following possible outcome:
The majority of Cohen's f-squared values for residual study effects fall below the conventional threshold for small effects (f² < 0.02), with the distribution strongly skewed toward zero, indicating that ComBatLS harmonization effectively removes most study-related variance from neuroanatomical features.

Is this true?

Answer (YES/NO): YES